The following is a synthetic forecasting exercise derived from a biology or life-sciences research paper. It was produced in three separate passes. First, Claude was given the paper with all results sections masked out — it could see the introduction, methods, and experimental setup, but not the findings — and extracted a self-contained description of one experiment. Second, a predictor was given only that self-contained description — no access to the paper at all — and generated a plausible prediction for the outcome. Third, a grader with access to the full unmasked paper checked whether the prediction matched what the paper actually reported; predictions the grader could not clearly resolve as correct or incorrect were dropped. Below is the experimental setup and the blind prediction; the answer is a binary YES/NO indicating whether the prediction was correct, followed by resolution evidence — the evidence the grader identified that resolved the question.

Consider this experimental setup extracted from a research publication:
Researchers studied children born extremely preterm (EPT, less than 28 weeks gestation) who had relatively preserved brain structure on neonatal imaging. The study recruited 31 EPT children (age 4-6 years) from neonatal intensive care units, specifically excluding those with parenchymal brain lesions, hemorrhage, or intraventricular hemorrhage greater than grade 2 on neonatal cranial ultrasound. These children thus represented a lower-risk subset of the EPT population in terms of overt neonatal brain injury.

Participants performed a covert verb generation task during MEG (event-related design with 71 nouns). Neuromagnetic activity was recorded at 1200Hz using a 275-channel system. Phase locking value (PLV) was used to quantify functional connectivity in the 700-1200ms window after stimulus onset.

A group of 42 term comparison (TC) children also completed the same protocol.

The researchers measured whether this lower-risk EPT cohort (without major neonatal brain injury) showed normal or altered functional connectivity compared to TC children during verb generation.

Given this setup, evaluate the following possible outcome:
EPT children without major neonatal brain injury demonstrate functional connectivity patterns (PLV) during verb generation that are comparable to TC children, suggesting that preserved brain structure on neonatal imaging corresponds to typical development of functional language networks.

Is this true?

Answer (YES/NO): NO